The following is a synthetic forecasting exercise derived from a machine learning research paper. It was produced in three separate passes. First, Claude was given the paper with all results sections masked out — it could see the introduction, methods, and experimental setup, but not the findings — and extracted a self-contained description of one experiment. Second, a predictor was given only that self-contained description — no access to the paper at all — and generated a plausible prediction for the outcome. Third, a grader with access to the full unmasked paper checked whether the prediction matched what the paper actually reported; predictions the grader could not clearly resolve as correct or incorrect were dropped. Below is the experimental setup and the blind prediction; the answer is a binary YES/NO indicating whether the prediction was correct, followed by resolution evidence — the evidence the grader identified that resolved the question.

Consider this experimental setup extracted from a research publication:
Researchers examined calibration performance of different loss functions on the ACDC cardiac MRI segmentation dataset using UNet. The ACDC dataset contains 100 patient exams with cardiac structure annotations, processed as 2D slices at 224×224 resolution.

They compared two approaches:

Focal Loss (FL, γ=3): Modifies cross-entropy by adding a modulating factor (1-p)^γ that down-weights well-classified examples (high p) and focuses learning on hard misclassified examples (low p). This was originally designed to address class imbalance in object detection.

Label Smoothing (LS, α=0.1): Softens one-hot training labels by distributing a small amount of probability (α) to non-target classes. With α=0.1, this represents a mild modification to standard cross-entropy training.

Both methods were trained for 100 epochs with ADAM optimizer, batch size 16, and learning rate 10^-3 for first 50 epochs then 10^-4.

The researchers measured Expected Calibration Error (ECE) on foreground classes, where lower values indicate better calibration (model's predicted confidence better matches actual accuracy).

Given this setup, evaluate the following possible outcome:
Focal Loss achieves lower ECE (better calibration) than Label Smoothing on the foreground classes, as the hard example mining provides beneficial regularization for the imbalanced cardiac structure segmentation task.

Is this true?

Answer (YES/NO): NO